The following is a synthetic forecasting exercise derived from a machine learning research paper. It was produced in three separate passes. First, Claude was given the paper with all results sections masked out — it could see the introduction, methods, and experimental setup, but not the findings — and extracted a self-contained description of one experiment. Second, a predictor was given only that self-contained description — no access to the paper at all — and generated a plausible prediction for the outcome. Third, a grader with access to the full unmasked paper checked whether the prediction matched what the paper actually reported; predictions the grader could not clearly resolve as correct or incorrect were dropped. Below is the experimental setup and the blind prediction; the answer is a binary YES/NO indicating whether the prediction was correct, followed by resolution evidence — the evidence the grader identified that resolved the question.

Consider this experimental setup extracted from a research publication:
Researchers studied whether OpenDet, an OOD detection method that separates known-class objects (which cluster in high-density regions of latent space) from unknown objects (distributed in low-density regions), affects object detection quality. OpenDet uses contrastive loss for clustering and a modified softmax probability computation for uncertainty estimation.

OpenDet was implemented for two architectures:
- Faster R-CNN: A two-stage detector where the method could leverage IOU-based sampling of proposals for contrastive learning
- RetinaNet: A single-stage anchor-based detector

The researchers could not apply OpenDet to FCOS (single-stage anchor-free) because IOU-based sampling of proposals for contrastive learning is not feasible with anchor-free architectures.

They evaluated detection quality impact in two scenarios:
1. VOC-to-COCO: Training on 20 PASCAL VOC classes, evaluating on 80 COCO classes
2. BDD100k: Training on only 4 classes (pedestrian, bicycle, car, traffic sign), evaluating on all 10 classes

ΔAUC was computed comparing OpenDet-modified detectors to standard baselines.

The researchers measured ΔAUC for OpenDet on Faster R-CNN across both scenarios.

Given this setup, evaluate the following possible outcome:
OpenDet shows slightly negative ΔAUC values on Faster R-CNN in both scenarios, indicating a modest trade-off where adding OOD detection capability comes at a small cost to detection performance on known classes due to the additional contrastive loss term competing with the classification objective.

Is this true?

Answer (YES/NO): NO